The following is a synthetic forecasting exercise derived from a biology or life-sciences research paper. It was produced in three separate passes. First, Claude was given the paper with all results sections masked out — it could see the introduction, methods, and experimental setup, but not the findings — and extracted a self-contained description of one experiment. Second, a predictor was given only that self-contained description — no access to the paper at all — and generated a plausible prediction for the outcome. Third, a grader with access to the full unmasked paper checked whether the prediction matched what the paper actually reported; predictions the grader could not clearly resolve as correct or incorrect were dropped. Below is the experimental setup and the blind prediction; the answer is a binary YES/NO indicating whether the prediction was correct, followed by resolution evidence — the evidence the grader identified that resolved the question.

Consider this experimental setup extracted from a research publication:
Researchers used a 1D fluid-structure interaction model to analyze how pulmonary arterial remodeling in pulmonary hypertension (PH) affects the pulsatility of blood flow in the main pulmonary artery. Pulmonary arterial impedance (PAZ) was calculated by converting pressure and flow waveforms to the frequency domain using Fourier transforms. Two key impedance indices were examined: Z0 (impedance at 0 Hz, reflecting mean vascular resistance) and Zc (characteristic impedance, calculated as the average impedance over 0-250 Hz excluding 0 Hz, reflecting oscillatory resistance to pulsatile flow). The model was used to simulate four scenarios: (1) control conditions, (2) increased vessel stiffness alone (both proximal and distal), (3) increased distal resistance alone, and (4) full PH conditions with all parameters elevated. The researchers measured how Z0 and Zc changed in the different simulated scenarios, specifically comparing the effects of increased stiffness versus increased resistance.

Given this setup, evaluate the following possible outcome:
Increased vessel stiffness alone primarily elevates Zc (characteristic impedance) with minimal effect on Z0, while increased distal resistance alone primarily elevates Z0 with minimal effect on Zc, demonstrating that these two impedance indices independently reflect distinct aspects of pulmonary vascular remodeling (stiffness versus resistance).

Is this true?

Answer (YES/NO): NO